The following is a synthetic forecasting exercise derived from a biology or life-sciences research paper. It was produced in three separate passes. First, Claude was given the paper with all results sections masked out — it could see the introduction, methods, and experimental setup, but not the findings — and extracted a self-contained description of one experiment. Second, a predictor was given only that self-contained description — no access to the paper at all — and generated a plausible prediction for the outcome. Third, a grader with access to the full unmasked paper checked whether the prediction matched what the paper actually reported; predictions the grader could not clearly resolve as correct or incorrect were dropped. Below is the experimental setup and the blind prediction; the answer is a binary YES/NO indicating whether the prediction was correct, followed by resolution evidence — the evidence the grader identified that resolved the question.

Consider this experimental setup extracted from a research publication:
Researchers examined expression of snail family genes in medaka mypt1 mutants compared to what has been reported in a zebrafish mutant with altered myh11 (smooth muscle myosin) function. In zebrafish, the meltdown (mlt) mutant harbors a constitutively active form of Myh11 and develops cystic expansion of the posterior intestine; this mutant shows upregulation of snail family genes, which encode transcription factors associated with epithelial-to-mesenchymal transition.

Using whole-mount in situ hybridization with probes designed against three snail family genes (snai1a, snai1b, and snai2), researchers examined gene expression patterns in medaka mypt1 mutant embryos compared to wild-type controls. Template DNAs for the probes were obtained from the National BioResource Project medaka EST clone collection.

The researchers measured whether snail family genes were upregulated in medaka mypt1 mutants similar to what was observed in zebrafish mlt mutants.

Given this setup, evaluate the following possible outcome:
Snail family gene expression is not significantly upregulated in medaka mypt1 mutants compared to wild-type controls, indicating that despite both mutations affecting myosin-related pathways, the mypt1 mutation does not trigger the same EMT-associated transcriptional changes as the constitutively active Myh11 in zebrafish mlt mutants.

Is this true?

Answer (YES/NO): YES